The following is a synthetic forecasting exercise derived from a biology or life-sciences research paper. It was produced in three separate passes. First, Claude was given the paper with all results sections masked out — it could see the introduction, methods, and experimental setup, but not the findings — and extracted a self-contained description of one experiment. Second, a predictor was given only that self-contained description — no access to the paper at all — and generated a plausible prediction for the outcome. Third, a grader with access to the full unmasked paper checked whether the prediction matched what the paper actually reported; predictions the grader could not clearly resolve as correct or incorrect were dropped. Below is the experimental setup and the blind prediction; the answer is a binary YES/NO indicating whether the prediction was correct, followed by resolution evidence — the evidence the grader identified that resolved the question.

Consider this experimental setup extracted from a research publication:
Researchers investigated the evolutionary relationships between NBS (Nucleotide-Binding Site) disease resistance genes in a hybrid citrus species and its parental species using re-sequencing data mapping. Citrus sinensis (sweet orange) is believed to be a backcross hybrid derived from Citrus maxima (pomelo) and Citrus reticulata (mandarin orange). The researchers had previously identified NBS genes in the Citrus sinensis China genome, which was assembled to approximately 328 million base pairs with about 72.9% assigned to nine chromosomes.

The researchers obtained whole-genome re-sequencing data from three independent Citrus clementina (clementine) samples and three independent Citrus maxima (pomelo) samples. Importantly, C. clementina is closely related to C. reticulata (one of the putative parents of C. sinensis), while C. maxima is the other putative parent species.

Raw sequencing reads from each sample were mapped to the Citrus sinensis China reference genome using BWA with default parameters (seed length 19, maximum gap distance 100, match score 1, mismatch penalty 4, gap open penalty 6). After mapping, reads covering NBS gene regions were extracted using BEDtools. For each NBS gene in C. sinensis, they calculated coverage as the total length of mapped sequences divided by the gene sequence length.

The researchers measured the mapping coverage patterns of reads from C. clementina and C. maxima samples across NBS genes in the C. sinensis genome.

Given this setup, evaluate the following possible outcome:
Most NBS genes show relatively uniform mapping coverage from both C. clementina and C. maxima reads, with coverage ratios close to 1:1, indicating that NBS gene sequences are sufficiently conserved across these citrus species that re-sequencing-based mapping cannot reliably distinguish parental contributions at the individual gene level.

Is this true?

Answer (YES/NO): YES